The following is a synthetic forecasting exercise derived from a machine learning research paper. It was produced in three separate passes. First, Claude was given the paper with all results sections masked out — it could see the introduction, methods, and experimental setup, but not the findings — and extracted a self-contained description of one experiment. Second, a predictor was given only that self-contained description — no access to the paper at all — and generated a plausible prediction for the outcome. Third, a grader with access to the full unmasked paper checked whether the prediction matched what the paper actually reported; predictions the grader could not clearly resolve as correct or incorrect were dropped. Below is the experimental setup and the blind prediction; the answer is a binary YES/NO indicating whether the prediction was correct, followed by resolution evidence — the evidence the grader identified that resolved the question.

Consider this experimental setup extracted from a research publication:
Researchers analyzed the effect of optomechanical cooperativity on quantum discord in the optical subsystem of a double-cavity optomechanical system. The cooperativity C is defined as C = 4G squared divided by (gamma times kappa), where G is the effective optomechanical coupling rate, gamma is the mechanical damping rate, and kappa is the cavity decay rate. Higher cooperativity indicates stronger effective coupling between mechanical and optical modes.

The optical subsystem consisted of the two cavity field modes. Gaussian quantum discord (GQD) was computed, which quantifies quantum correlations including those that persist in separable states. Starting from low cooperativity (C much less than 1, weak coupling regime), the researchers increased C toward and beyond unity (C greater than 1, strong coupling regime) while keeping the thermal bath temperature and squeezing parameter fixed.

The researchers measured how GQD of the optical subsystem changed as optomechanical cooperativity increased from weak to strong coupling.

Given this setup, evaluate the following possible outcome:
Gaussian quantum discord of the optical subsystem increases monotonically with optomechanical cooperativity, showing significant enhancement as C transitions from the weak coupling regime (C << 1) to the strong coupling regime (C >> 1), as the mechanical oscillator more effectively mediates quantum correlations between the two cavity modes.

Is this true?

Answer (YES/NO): NO